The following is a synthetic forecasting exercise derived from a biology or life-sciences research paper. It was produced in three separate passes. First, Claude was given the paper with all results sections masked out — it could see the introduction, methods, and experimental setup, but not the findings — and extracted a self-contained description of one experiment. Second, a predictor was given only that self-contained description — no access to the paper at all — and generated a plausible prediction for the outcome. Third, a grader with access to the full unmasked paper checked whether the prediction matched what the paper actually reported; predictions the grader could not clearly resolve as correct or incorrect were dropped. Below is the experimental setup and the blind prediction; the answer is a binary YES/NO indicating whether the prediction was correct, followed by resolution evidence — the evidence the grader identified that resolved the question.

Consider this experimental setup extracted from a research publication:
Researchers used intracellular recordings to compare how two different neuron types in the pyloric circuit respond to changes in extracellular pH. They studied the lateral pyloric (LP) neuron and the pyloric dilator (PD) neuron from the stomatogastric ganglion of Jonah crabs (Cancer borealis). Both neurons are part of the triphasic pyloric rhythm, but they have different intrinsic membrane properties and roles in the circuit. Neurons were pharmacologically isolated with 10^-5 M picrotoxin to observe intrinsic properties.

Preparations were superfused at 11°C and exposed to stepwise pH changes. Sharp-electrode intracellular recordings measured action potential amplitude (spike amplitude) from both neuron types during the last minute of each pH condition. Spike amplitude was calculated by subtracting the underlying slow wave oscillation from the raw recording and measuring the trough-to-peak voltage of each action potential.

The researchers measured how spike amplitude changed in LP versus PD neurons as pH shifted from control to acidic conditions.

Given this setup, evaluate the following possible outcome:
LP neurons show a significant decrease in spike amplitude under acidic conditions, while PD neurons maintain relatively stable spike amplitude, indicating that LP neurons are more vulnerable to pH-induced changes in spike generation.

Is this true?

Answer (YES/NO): NO